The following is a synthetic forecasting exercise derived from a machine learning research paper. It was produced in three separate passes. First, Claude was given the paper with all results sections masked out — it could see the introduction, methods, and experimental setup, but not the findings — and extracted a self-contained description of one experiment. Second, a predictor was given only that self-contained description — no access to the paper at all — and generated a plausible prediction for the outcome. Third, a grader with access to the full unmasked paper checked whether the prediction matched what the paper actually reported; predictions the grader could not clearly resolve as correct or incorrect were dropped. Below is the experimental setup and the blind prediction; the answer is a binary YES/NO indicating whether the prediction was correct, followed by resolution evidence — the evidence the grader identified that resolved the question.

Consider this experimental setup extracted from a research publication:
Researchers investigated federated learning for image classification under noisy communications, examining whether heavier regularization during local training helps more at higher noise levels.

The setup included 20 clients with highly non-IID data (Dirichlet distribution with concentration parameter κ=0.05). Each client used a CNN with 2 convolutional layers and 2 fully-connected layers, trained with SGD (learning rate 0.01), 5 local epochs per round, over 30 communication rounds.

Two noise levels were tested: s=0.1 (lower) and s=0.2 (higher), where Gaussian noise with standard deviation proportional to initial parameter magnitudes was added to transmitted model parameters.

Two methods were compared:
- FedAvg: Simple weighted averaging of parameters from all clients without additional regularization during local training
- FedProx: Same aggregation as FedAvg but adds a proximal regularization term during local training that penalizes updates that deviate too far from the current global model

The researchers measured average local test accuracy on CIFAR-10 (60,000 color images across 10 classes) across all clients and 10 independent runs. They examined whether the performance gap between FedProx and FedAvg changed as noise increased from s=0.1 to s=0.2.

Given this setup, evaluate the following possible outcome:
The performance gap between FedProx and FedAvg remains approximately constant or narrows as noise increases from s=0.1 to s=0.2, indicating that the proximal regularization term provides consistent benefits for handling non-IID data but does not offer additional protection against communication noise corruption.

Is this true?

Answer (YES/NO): NO